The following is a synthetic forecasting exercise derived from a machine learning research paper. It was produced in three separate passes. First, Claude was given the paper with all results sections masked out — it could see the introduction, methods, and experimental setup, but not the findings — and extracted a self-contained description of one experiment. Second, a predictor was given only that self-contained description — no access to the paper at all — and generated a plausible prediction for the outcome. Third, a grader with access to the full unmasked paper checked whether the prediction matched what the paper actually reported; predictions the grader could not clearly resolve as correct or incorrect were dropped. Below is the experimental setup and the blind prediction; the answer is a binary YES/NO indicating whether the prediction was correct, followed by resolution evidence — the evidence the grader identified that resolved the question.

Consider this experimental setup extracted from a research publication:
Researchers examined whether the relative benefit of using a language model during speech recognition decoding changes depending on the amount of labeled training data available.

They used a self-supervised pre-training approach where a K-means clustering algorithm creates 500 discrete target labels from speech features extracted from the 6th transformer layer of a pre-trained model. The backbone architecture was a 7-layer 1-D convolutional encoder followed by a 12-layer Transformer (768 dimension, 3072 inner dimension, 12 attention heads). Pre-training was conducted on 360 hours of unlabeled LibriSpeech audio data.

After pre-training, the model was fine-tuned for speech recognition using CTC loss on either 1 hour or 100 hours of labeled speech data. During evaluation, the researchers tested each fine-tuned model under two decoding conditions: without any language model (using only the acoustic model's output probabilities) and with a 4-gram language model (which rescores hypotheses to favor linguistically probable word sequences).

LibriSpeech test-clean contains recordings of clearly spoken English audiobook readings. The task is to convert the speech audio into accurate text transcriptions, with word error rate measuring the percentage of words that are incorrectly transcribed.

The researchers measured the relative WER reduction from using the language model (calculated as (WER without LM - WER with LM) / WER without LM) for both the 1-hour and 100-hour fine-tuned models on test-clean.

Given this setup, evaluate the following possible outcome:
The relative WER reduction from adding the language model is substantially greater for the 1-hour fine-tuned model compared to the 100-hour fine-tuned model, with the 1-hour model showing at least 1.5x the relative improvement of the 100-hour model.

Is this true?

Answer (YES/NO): YES